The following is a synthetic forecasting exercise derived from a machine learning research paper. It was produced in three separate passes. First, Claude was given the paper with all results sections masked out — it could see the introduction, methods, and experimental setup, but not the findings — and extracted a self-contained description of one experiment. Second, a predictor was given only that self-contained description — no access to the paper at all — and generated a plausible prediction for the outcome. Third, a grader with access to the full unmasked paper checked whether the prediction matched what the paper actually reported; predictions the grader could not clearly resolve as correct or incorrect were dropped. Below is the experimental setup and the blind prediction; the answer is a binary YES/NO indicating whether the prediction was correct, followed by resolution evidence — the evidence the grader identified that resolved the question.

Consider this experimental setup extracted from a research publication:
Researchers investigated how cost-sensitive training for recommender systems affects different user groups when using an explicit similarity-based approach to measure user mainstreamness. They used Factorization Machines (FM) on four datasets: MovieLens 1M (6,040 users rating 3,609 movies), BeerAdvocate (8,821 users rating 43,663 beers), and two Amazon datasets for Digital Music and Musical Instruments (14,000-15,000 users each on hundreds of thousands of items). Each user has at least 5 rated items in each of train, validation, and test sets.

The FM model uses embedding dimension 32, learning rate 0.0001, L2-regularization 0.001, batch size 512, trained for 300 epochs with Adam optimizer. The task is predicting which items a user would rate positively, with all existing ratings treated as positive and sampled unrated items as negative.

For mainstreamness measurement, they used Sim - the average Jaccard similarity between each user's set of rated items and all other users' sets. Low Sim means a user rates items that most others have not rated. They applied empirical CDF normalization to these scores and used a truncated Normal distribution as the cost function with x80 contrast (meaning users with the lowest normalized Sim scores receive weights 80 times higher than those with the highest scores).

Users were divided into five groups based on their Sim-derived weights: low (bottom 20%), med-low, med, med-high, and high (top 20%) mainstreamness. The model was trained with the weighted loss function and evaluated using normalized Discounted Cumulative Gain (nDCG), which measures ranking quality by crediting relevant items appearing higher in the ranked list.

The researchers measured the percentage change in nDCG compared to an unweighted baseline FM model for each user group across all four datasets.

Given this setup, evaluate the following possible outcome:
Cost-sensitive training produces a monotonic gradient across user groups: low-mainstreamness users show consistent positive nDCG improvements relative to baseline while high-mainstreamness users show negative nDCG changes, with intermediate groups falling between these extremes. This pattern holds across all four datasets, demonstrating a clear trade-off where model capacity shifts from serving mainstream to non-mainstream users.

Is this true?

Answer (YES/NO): NO